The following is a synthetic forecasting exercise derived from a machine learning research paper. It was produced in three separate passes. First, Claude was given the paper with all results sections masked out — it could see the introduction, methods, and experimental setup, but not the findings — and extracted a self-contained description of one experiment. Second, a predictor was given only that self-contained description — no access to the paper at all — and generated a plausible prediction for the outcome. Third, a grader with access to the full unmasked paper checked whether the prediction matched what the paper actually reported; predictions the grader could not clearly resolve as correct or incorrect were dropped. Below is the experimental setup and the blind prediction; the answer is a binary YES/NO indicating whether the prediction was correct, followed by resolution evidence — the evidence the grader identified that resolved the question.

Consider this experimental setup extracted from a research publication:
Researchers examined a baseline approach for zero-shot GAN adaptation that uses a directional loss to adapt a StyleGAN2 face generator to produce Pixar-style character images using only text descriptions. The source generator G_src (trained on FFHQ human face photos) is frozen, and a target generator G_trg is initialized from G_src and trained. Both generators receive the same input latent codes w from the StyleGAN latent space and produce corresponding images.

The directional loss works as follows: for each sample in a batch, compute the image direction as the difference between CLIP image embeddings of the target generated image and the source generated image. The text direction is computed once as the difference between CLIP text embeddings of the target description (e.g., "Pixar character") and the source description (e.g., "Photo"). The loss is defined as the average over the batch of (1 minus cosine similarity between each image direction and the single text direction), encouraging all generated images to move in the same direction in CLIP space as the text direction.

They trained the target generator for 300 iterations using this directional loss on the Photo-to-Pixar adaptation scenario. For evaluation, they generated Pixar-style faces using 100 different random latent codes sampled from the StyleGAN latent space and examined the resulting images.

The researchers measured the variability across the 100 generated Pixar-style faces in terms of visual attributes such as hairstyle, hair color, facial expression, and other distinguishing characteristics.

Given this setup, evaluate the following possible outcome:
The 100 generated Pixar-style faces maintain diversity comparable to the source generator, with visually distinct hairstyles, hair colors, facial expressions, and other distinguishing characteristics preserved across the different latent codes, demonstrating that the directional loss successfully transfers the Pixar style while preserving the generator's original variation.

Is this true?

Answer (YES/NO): NO